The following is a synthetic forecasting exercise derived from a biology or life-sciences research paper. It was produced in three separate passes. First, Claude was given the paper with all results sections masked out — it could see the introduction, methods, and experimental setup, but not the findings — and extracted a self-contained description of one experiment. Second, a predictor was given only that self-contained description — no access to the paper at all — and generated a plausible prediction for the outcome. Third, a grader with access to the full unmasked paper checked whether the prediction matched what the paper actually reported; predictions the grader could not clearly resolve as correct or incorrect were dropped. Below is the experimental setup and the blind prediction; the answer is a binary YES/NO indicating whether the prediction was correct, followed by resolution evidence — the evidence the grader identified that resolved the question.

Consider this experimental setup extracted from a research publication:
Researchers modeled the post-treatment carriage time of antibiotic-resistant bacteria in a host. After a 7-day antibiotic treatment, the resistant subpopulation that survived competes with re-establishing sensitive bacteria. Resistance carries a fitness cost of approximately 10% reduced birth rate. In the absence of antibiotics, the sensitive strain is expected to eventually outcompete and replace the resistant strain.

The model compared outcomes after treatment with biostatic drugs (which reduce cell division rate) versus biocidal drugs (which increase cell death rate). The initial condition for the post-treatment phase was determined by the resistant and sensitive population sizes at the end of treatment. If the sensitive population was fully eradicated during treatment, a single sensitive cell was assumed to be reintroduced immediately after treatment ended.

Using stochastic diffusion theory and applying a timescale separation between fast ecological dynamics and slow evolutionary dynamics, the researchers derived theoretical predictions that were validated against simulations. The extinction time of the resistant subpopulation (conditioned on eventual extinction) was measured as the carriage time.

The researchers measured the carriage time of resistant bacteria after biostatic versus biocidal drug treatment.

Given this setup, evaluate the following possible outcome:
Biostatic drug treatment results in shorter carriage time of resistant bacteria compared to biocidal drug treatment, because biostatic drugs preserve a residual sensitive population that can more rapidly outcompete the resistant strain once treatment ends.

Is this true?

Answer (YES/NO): YES